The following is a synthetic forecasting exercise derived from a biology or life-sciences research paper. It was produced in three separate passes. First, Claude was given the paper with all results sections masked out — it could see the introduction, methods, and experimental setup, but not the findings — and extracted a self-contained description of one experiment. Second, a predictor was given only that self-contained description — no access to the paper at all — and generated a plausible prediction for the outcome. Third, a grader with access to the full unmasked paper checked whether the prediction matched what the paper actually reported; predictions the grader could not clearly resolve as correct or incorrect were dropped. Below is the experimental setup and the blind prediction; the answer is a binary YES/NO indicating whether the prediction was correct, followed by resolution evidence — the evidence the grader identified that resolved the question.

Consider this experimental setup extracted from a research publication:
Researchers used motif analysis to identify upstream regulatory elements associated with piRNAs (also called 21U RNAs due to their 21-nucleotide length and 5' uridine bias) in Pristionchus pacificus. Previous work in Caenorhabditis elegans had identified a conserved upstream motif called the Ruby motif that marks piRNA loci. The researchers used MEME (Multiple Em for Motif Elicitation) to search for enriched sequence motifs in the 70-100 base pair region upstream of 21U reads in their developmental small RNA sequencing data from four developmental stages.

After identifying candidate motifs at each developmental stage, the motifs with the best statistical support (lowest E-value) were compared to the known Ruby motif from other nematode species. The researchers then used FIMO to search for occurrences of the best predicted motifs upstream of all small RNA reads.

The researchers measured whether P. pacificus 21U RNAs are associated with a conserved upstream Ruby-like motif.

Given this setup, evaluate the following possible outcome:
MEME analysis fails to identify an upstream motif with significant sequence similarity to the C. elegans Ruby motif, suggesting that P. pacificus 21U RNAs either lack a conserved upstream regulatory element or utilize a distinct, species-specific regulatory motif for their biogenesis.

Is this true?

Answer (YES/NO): NO